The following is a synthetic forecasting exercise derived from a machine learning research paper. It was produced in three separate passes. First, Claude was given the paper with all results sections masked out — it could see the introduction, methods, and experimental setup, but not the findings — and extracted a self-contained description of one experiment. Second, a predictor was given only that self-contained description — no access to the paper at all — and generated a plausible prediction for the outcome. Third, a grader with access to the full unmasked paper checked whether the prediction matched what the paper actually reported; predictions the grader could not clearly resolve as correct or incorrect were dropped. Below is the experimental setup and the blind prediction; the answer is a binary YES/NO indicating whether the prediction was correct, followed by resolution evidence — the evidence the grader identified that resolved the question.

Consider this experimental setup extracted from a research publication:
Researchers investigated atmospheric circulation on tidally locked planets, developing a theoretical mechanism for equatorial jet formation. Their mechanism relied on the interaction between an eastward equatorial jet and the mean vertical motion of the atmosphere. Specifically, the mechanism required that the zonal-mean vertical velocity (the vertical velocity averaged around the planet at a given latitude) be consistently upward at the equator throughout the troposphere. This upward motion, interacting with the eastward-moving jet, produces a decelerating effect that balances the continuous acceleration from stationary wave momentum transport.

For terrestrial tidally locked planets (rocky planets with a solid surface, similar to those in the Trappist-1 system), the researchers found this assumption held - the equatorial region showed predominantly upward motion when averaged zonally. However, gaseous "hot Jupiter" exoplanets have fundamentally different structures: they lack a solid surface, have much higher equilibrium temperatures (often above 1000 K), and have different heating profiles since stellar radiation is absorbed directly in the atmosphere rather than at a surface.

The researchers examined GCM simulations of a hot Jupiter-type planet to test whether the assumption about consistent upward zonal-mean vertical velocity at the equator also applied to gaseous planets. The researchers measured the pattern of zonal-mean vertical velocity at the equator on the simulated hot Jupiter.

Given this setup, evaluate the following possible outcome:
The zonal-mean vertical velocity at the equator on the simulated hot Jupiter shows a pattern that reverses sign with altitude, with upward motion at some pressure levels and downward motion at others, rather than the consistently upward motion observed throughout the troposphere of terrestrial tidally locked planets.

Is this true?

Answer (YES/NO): YES